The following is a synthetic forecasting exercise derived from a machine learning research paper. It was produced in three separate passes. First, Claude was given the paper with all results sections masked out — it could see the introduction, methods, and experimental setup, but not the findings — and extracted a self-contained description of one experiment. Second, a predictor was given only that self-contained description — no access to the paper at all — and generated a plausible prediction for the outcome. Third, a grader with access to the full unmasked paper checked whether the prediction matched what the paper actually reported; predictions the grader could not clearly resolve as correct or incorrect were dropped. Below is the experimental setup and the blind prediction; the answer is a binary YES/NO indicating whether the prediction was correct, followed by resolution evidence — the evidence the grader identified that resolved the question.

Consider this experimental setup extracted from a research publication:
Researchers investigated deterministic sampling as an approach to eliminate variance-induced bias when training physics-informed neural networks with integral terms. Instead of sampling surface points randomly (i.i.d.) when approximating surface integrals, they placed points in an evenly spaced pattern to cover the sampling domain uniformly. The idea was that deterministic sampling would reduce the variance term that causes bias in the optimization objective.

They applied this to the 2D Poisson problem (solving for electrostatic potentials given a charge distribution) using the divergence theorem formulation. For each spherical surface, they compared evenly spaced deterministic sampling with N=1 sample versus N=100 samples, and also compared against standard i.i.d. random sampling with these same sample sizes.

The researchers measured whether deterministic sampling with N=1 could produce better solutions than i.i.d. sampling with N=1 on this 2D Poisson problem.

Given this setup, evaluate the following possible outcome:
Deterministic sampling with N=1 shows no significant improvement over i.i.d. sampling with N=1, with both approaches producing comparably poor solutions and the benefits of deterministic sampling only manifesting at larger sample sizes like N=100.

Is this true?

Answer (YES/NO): YES